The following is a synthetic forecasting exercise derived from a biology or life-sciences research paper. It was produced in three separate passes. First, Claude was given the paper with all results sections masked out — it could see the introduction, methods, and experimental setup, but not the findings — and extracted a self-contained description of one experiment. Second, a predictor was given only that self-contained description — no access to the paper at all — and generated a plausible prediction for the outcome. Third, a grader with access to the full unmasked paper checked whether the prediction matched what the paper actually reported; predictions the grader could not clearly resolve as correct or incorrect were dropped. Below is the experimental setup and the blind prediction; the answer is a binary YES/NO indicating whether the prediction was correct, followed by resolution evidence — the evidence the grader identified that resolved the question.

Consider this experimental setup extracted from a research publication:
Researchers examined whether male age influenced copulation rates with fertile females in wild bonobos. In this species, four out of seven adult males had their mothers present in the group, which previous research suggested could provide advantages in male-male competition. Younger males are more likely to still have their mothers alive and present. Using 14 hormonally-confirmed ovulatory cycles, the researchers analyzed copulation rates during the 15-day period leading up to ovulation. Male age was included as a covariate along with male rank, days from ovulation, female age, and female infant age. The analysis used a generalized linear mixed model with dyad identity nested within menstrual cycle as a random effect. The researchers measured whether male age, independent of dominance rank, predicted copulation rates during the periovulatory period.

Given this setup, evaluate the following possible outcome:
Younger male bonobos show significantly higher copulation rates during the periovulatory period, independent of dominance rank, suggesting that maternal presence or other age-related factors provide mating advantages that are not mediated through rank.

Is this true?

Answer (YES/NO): YES